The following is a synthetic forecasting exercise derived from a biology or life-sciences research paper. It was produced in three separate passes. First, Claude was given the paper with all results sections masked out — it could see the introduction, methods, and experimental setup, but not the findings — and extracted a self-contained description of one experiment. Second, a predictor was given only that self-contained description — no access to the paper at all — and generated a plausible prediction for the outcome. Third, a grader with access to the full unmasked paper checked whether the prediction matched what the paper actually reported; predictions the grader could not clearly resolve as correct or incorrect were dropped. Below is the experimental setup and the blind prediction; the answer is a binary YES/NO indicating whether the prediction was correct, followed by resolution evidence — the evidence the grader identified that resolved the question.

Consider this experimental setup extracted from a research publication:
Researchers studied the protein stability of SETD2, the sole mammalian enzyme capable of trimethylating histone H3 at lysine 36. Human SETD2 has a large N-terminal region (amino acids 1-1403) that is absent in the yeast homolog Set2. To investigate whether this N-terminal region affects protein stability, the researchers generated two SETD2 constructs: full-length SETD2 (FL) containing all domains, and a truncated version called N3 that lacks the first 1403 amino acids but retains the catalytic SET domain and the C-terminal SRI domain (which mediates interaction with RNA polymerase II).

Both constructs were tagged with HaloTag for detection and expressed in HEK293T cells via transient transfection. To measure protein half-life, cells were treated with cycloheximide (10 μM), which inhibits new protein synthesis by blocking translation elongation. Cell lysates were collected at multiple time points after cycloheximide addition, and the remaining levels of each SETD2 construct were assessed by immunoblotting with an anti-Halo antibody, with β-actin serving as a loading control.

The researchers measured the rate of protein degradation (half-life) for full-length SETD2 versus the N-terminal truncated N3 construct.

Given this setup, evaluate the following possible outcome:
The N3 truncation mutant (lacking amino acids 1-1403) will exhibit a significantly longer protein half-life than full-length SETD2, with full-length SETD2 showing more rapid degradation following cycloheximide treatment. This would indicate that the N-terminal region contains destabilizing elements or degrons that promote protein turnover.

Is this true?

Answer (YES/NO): YES